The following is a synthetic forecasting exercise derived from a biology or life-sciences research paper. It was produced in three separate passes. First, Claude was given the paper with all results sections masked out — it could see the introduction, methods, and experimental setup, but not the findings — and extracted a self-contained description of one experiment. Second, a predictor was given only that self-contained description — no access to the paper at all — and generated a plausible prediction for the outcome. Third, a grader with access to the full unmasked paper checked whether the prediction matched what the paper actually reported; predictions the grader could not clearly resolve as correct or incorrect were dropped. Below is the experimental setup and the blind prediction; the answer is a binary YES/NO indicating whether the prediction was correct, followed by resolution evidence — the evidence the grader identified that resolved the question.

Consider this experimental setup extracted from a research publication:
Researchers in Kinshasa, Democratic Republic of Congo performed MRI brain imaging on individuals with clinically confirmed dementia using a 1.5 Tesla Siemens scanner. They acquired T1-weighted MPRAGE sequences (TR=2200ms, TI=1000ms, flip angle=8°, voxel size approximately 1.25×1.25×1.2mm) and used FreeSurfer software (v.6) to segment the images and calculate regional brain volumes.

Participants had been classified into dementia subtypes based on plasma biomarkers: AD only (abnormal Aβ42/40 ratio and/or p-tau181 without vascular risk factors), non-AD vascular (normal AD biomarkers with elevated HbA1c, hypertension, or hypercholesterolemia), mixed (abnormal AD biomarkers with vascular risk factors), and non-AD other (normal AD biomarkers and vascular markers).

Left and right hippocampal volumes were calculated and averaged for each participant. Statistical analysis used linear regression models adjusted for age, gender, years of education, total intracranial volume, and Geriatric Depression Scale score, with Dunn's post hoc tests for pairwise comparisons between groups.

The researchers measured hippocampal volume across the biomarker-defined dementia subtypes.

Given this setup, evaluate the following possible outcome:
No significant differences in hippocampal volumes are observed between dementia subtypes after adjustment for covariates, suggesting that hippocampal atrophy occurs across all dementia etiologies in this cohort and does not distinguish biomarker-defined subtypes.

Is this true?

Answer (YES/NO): NO